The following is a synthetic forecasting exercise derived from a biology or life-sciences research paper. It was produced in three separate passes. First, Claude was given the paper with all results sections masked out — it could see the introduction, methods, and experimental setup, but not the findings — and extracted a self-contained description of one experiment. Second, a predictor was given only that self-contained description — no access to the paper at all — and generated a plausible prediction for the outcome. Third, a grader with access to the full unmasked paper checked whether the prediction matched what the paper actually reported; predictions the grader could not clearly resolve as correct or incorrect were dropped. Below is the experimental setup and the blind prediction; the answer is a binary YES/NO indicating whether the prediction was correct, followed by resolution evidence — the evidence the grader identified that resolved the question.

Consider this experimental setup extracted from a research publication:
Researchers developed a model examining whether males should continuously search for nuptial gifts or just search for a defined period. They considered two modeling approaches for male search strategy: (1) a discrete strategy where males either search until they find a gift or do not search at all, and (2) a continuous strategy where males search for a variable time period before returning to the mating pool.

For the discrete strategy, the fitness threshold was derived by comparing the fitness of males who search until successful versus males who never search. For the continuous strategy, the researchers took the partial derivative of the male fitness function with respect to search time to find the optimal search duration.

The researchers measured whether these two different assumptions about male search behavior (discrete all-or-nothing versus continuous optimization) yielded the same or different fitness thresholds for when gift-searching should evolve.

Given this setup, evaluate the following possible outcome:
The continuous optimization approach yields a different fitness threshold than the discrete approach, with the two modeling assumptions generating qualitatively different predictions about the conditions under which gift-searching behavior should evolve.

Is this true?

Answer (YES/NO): NO